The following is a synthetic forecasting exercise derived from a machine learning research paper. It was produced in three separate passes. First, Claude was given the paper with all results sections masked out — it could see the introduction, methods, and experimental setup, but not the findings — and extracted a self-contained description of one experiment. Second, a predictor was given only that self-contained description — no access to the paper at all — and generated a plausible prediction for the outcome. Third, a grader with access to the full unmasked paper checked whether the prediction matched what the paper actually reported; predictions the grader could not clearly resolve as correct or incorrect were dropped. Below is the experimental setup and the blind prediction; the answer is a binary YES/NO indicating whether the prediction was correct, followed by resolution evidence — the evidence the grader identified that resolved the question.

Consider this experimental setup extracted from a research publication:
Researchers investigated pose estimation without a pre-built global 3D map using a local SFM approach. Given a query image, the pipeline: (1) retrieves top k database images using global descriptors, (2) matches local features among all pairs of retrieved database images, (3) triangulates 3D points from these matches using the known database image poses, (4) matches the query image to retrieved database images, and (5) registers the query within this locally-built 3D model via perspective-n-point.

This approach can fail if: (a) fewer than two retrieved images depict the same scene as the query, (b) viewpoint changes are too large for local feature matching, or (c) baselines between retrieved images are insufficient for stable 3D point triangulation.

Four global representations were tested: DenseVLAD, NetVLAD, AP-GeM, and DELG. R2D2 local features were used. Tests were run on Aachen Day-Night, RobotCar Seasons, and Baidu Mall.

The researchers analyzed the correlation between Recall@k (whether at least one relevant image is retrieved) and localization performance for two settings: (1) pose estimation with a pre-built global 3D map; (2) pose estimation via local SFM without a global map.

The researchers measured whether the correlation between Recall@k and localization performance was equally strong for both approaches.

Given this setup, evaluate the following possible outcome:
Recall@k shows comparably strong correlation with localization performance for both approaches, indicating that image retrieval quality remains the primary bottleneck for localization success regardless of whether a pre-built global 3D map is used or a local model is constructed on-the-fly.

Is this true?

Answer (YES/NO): NO